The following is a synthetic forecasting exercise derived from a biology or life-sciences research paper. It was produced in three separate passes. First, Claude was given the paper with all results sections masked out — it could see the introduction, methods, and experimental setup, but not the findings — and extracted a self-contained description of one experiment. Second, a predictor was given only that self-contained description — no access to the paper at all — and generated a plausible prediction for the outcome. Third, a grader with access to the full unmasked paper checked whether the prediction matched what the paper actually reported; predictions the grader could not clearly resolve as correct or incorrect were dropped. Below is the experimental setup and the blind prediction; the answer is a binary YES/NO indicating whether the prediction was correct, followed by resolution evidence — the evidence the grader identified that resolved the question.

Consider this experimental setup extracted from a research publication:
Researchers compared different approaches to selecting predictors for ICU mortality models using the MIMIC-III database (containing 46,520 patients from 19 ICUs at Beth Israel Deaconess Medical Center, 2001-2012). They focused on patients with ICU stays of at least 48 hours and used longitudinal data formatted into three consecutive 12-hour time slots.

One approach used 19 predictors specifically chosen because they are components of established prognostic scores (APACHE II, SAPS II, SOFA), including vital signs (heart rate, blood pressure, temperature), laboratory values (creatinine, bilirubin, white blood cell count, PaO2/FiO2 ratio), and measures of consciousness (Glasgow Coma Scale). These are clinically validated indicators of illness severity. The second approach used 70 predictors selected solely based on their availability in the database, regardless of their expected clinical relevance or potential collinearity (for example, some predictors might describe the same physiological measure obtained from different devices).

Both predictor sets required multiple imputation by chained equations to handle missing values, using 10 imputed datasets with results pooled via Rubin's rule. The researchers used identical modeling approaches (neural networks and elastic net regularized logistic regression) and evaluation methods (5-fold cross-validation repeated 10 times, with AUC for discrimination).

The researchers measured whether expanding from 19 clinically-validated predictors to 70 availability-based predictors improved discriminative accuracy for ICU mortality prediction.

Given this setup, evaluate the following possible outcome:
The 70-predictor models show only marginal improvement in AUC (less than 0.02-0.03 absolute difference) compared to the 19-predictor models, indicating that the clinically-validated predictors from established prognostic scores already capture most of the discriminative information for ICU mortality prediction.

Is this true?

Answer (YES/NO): NO